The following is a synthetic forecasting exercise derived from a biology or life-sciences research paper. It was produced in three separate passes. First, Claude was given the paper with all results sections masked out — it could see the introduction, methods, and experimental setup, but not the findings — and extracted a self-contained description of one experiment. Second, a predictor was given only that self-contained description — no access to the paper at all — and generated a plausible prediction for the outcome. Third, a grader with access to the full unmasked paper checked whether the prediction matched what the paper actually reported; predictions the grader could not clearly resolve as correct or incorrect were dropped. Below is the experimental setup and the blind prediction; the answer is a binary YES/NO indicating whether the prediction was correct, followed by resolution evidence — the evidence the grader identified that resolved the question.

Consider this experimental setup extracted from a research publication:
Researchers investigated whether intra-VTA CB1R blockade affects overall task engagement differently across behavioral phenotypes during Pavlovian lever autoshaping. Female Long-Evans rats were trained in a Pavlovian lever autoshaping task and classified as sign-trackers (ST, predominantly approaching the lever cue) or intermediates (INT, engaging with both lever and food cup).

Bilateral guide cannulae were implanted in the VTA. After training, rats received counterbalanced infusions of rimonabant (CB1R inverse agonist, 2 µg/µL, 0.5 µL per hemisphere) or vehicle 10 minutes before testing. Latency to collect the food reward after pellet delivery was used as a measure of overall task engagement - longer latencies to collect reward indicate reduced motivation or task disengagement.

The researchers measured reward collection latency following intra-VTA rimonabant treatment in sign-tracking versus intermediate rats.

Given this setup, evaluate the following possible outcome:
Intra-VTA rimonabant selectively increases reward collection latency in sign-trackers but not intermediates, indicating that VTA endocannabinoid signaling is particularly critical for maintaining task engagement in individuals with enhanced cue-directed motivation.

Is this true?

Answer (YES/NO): NO